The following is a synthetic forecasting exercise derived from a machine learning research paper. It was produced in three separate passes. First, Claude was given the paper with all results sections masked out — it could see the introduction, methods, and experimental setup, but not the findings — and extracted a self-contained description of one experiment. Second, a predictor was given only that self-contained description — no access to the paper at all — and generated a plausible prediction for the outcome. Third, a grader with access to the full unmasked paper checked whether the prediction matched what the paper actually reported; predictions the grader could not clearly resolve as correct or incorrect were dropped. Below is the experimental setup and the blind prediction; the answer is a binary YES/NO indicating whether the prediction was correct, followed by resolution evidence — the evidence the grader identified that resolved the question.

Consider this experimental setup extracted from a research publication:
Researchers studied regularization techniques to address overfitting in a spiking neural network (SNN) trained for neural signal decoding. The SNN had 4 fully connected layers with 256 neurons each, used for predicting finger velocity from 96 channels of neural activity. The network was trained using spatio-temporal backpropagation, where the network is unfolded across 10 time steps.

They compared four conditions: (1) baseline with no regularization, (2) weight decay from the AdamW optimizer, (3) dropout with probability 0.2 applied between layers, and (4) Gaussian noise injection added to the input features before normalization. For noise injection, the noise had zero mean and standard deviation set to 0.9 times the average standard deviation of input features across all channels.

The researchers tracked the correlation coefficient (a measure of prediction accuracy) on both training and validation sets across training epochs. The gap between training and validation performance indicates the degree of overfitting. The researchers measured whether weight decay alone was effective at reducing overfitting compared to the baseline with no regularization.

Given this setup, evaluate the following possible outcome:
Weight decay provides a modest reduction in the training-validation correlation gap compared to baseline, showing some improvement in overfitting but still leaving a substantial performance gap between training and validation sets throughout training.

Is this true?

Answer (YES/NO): NO